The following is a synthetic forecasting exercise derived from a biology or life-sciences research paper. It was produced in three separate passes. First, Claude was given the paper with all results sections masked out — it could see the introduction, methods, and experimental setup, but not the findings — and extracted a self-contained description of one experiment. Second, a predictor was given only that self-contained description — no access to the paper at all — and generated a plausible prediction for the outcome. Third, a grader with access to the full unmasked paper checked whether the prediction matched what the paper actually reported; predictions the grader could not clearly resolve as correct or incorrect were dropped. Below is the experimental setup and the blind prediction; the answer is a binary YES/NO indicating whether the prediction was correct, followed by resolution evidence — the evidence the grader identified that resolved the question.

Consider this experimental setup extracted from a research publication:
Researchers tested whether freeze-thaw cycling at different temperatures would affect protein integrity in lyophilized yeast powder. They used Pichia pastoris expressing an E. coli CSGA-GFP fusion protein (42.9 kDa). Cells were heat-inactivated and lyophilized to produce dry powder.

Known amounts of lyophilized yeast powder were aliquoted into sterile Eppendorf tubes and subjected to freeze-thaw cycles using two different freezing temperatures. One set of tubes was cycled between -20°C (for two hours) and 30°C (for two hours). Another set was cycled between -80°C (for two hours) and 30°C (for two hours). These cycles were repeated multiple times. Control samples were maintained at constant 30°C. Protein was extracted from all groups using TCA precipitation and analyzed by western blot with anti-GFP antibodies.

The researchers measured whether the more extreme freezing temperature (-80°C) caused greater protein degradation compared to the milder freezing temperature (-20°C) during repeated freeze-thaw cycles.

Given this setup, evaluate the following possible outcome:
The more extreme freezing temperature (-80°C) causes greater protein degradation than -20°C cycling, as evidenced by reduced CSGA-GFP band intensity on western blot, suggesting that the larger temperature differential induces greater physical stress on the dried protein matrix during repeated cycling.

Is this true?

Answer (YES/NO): NO